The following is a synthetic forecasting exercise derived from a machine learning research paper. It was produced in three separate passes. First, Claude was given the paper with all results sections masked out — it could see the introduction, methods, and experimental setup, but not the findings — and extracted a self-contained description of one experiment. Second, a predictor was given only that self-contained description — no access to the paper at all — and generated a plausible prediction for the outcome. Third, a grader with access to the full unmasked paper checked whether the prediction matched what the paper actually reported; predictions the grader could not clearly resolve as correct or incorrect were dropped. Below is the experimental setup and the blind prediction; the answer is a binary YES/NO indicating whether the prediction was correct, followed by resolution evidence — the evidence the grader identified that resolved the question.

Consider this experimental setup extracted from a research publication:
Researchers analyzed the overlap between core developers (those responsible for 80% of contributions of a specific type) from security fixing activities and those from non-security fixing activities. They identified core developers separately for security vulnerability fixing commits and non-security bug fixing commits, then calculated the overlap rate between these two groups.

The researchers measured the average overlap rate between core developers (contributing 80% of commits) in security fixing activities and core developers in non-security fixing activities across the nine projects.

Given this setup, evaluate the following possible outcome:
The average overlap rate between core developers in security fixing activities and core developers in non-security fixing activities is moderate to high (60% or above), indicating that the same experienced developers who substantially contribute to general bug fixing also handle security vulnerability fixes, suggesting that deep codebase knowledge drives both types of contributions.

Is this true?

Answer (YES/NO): NO